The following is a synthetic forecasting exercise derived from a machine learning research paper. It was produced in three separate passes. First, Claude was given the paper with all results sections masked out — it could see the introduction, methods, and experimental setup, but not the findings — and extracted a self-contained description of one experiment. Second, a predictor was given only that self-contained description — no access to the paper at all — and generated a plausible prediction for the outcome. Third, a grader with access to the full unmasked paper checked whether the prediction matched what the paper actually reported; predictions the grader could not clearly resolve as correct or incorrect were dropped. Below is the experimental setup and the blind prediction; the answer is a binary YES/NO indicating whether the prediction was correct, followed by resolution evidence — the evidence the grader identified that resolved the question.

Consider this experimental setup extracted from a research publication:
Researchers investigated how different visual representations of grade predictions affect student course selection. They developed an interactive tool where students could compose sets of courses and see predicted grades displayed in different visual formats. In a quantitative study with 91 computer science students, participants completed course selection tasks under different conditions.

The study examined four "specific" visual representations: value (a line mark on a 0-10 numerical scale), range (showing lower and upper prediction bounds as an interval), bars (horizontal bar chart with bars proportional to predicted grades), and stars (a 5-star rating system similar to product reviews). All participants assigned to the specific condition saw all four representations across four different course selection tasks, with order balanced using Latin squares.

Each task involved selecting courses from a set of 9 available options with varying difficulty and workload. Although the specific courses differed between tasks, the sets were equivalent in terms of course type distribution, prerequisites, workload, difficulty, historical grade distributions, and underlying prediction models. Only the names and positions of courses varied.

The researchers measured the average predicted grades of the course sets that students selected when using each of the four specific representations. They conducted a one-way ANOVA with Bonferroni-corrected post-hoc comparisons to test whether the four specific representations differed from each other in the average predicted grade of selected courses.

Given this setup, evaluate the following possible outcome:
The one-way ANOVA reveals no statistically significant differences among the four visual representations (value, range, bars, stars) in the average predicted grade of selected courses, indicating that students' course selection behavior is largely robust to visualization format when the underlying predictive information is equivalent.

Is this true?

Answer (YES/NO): NO